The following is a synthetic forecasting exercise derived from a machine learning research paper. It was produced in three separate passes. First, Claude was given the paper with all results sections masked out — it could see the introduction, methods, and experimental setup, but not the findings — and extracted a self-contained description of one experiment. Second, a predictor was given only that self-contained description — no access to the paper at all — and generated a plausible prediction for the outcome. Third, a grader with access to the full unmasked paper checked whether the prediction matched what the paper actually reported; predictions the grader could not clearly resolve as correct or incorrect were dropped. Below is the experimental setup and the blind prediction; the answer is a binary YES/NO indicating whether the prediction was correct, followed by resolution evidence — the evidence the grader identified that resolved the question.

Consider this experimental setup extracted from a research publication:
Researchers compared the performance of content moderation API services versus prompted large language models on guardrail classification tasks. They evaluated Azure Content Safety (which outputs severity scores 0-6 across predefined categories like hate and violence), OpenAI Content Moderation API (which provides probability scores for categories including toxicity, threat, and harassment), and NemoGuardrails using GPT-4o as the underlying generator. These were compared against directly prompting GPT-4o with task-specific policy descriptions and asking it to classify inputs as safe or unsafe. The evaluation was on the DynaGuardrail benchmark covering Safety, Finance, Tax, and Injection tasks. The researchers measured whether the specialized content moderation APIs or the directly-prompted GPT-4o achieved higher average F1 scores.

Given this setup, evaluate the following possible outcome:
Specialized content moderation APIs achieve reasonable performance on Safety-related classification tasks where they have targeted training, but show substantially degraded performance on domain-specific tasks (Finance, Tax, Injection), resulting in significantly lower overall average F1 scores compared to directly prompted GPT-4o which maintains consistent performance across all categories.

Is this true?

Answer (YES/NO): NO